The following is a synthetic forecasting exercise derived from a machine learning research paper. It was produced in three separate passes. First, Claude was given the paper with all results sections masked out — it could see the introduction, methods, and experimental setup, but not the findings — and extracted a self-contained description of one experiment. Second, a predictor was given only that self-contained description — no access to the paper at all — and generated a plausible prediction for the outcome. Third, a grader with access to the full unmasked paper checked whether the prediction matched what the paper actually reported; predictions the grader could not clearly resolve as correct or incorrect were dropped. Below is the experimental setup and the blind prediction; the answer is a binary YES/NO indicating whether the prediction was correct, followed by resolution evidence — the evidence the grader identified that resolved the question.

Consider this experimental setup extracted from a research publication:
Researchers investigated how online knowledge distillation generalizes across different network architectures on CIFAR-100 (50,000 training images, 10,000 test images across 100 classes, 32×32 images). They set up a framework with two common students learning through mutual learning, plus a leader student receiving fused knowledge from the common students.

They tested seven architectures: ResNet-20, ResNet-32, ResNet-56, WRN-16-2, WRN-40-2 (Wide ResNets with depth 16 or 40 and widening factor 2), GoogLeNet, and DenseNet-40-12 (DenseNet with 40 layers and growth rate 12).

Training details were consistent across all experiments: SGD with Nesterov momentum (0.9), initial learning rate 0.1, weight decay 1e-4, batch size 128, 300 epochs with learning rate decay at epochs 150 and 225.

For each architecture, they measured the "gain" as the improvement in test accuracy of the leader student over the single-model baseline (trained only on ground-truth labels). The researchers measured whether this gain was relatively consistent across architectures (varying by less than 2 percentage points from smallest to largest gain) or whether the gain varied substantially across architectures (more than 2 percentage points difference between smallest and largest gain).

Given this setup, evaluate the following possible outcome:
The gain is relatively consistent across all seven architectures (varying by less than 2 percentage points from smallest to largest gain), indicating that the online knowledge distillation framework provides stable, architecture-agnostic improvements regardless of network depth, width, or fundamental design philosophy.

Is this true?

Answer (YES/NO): YES